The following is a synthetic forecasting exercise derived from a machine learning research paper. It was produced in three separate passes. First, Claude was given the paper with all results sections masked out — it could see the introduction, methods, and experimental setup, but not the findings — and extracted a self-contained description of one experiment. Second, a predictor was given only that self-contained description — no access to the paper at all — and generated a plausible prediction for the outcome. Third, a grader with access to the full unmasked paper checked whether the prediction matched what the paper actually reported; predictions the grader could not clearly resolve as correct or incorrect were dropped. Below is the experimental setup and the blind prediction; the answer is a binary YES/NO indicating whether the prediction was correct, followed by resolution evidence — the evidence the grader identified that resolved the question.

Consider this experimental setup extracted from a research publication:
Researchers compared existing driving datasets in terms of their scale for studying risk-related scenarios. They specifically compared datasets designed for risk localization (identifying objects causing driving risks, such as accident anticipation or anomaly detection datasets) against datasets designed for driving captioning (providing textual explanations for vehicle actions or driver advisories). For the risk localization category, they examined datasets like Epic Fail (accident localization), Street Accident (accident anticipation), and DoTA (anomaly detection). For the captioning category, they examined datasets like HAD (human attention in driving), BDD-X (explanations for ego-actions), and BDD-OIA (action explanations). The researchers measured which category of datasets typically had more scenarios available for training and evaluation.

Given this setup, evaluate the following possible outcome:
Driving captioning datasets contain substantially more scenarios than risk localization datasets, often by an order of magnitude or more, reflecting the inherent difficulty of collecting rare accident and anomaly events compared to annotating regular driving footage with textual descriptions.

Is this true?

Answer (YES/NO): NO